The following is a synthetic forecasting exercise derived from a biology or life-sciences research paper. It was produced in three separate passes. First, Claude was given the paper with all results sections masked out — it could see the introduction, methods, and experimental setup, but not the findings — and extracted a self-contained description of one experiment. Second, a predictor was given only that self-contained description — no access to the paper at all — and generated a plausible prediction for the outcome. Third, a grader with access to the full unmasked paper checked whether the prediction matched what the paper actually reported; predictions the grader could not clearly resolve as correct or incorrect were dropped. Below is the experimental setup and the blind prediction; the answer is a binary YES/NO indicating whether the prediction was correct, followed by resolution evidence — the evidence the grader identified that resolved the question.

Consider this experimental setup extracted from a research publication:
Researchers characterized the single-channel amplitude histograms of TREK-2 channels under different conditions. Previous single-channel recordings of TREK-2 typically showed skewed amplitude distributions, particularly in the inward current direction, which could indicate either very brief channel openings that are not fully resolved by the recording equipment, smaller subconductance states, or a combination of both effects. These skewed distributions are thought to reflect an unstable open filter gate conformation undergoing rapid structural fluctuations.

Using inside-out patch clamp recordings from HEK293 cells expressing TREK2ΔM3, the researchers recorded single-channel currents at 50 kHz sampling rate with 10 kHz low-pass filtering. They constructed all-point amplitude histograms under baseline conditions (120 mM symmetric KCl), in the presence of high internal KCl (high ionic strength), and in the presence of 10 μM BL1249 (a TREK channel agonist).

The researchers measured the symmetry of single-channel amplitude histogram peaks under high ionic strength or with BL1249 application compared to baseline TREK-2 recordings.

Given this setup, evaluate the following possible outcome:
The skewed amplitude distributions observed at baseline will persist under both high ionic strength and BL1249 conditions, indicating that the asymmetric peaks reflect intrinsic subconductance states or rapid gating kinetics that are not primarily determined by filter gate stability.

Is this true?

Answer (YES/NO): NO